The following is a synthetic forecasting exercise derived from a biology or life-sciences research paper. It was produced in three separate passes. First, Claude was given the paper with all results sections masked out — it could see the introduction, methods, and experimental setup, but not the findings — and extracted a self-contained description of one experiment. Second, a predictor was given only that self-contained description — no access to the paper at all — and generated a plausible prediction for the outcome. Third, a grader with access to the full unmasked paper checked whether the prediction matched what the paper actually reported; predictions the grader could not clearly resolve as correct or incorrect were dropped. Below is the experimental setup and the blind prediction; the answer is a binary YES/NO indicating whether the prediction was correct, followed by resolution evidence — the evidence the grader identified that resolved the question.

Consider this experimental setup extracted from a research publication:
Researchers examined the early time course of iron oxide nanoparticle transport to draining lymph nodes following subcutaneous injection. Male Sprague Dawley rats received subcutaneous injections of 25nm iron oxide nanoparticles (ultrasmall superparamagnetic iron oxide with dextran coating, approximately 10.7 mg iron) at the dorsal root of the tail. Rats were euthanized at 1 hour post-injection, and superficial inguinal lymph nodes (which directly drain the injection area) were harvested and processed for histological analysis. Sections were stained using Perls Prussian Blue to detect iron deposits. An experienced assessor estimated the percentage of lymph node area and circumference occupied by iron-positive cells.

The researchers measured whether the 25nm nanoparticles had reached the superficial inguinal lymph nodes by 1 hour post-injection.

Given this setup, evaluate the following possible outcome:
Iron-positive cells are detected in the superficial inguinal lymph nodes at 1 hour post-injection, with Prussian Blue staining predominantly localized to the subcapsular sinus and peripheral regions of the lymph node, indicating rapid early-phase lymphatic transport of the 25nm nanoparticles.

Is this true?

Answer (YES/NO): YES